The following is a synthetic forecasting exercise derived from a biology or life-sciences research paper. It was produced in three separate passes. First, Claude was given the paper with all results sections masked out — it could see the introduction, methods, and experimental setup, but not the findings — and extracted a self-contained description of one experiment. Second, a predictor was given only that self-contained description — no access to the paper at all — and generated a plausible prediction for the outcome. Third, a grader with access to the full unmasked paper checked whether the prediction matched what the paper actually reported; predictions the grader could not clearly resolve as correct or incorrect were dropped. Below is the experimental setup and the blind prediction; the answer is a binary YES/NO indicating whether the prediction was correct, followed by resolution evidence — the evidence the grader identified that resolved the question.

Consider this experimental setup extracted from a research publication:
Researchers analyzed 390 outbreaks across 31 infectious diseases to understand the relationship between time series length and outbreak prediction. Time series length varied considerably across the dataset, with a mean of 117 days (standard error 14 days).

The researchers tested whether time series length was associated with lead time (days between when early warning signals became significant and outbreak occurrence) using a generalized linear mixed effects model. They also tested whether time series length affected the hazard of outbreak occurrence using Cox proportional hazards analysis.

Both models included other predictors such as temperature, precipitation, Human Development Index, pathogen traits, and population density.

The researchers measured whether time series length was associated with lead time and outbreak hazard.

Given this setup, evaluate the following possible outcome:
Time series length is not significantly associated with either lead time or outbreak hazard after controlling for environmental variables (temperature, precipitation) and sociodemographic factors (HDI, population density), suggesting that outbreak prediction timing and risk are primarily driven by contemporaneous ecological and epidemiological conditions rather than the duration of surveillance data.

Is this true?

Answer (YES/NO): NO